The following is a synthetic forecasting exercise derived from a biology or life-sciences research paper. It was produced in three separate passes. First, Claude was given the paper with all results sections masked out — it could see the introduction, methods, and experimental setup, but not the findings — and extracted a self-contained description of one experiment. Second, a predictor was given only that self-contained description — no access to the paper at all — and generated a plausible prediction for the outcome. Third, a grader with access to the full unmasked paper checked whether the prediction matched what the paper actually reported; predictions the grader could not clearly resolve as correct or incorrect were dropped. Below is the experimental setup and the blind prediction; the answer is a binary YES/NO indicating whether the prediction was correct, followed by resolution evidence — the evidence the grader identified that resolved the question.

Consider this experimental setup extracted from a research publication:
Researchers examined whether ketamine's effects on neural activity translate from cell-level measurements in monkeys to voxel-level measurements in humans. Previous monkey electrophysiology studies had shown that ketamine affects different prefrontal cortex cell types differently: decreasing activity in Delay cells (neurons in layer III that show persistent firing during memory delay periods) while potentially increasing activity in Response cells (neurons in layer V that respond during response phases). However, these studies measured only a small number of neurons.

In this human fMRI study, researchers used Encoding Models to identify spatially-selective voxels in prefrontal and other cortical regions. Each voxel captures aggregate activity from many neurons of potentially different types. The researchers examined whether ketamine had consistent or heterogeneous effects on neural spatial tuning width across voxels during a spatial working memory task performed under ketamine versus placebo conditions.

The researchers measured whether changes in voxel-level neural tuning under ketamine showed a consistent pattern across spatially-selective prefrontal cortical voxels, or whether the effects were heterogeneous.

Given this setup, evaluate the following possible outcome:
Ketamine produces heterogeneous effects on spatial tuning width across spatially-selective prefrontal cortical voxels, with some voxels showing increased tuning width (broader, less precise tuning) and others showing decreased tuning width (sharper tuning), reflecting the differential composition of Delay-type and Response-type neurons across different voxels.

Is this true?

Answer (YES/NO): NO